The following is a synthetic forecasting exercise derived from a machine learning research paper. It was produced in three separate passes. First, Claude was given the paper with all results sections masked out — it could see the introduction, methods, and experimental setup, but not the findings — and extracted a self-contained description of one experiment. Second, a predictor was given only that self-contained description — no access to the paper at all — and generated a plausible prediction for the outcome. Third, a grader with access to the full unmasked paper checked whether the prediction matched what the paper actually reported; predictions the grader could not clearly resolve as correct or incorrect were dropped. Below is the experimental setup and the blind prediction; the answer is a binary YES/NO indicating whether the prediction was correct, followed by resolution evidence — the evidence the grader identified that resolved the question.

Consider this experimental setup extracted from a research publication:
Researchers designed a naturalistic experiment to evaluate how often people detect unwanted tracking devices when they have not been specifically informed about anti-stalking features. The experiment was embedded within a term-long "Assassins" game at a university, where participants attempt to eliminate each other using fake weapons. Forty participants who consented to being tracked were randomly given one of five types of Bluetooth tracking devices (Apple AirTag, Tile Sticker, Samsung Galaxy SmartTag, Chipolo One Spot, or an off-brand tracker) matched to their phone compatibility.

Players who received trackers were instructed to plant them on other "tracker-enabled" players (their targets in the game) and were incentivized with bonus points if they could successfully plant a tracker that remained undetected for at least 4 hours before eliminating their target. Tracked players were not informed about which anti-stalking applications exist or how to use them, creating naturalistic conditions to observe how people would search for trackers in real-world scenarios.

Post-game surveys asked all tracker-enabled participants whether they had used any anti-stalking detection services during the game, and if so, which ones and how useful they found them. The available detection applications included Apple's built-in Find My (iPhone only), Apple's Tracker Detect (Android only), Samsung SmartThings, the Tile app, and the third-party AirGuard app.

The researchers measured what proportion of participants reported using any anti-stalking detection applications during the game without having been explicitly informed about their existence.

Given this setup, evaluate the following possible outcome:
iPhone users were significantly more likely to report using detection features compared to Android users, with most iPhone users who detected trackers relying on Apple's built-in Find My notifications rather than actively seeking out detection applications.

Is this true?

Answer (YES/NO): NO